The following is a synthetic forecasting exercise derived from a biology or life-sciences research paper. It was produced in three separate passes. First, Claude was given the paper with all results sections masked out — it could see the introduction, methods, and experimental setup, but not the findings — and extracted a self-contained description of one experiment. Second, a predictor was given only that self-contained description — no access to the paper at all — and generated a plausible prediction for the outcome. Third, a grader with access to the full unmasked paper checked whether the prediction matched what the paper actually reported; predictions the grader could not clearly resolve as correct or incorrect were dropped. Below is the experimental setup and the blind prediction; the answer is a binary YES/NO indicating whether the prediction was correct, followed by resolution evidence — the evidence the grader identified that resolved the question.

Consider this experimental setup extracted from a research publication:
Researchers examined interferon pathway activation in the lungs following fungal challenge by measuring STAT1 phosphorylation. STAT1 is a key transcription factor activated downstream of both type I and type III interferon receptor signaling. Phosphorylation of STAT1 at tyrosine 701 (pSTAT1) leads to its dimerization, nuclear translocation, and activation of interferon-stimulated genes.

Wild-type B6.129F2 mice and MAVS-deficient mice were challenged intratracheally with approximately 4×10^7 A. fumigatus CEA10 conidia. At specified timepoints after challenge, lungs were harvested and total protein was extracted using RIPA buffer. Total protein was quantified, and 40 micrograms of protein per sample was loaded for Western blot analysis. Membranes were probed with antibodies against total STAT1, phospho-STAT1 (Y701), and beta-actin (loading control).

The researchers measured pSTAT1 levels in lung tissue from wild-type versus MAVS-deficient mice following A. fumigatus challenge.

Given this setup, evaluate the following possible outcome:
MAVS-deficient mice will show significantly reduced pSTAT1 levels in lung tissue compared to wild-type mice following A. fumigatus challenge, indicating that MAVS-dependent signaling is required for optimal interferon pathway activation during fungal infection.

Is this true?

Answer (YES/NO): YES